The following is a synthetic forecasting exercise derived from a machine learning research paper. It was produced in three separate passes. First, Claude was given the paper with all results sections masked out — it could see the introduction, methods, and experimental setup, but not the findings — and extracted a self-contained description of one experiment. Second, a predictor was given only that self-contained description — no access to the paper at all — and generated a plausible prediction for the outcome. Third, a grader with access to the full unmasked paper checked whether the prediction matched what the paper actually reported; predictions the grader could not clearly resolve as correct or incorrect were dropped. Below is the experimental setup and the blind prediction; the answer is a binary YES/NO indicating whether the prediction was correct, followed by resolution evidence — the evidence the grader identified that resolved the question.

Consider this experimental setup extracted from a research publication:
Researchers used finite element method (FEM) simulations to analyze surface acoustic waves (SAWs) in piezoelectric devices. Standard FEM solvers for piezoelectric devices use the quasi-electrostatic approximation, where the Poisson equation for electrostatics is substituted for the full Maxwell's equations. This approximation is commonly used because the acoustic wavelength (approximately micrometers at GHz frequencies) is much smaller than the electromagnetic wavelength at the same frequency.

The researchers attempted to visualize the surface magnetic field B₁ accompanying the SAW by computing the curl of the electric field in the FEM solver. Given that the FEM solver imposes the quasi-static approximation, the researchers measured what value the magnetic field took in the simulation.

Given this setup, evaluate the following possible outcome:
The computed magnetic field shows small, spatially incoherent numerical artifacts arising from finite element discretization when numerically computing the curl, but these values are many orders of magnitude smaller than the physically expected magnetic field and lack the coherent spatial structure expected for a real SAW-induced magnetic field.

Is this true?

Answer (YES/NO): NO